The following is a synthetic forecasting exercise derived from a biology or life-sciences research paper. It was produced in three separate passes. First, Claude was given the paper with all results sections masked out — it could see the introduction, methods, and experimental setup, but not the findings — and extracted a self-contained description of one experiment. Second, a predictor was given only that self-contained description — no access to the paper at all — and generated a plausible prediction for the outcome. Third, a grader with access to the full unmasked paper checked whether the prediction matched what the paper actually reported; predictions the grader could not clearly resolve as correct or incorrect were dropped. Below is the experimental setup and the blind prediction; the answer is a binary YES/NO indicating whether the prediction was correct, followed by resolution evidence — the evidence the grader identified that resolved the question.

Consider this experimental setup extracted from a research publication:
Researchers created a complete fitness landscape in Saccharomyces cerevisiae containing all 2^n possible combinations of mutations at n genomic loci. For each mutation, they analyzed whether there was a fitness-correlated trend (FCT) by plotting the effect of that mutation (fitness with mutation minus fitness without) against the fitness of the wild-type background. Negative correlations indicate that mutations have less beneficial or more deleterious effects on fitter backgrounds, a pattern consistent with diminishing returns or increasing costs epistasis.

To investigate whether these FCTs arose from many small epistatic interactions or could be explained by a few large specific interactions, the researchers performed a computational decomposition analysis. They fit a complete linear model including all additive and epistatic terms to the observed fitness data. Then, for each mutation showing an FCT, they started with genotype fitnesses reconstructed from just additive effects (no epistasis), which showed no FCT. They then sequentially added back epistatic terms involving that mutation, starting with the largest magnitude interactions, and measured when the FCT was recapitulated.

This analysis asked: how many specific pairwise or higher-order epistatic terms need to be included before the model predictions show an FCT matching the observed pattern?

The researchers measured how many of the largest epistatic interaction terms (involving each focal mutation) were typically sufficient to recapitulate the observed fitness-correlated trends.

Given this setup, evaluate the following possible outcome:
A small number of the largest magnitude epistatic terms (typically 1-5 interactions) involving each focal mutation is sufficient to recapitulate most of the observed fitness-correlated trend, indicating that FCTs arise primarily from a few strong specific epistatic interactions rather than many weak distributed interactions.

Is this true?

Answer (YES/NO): YES